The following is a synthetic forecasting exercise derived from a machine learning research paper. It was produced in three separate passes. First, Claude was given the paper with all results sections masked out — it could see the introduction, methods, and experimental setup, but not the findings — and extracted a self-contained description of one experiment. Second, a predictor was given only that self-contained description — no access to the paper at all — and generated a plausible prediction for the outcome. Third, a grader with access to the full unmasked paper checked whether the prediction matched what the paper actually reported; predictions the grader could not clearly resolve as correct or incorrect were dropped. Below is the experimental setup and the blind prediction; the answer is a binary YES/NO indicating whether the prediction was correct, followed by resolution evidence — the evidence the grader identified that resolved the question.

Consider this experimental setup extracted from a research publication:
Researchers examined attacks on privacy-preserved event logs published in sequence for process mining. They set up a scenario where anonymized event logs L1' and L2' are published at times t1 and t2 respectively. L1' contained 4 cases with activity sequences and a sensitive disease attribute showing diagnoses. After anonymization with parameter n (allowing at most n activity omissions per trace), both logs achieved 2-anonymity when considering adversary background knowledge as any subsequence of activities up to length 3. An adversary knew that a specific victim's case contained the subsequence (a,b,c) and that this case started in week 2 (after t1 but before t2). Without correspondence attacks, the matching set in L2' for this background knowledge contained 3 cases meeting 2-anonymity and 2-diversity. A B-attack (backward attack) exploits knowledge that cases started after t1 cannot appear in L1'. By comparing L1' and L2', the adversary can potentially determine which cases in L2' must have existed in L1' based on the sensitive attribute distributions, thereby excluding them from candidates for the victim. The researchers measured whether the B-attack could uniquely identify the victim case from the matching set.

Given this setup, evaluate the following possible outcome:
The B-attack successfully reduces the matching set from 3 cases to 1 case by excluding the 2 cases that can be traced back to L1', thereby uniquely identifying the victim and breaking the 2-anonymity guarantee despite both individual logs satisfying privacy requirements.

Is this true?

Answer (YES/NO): YES